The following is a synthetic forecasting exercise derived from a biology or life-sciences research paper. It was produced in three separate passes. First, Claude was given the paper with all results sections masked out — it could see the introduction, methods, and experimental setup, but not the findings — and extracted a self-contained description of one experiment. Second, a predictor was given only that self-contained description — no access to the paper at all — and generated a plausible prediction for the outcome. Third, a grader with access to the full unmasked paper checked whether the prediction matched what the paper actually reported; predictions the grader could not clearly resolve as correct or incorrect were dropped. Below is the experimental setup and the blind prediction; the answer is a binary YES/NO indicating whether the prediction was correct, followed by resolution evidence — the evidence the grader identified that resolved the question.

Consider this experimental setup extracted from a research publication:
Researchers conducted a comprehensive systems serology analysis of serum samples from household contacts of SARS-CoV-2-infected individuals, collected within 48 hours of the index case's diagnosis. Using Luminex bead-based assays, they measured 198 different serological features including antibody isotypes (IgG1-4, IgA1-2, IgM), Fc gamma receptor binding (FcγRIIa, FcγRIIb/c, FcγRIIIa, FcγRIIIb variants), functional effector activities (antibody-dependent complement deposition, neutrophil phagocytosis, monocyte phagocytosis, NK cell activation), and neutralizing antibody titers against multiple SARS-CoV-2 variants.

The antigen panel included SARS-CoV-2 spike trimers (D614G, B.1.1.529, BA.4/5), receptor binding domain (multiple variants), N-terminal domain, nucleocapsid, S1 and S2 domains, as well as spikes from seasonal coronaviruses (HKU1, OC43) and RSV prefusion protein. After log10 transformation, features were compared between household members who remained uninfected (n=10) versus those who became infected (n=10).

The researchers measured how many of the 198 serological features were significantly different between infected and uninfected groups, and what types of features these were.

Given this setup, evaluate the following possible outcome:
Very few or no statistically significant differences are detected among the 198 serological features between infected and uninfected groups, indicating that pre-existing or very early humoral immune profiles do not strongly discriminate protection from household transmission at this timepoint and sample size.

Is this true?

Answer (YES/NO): NO